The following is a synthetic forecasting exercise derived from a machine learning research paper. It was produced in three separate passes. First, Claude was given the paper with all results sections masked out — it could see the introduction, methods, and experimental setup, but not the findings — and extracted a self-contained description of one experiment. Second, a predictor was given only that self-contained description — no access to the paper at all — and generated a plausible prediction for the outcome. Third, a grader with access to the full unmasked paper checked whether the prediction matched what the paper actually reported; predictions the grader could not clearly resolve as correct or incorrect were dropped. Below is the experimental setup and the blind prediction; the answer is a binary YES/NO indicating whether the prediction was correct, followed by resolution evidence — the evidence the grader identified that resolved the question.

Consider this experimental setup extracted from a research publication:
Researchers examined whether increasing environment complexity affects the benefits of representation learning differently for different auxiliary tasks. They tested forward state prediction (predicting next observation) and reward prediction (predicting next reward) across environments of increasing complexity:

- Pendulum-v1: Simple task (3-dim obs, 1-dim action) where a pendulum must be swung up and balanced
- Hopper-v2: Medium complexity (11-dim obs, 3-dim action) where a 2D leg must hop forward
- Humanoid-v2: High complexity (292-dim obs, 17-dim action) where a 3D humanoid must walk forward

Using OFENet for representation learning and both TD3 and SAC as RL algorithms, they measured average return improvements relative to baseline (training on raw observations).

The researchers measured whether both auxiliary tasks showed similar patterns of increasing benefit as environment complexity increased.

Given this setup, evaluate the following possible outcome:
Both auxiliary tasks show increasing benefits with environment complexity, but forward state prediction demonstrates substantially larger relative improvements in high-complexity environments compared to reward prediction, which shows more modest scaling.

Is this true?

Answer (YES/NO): YES